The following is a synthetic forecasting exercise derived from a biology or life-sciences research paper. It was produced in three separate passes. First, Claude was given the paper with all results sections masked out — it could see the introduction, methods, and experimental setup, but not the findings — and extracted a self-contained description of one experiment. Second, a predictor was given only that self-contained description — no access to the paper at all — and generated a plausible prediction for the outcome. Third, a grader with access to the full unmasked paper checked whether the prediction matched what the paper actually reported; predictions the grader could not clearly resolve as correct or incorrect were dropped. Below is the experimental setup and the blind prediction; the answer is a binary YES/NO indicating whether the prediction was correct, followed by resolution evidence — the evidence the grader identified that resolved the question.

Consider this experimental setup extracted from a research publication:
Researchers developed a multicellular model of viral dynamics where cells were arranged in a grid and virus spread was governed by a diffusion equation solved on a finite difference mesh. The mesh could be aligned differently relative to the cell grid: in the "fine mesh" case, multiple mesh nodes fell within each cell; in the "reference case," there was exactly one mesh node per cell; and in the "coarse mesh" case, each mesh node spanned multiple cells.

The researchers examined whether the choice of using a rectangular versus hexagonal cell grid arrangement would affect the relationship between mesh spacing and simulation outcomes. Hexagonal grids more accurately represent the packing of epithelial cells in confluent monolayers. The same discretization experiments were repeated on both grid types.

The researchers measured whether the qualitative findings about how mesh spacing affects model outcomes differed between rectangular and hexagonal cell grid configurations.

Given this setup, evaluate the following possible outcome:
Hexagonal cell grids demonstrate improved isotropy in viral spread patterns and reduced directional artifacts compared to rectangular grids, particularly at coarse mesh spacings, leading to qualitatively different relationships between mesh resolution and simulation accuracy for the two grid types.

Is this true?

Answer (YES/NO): NO